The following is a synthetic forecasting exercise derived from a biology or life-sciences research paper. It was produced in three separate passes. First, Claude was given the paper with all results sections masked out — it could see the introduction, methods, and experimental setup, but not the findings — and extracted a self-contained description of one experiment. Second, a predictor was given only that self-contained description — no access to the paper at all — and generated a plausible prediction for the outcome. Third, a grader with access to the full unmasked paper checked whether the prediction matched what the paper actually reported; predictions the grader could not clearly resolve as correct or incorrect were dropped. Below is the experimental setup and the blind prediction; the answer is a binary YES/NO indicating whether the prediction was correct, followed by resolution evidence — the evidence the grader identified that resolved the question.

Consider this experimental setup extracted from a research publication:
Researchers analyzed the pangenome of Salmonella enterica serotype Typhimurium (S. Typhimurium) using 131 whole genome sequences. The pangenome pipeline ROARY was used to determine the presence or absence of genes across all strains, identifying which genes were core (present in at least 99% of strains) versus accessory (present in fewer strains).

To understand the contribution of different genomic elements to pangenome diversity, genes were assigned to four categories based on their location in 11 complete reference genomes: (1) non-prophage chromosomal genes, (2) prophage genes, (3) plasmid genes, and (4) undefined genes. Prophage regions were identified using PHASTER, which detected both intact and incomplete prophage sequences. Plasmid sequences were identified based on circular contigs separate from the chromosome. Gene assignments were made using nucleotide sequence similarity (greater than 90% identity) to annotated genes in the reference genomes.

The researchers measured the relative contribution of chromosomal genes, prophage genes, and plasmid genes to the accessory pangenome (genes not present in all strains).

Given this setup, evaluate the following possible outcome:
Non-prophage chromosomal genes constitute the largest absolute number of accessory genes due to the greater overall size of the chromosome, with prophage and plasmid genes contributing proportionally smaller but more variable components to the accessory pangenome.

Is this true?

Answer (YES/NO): NO